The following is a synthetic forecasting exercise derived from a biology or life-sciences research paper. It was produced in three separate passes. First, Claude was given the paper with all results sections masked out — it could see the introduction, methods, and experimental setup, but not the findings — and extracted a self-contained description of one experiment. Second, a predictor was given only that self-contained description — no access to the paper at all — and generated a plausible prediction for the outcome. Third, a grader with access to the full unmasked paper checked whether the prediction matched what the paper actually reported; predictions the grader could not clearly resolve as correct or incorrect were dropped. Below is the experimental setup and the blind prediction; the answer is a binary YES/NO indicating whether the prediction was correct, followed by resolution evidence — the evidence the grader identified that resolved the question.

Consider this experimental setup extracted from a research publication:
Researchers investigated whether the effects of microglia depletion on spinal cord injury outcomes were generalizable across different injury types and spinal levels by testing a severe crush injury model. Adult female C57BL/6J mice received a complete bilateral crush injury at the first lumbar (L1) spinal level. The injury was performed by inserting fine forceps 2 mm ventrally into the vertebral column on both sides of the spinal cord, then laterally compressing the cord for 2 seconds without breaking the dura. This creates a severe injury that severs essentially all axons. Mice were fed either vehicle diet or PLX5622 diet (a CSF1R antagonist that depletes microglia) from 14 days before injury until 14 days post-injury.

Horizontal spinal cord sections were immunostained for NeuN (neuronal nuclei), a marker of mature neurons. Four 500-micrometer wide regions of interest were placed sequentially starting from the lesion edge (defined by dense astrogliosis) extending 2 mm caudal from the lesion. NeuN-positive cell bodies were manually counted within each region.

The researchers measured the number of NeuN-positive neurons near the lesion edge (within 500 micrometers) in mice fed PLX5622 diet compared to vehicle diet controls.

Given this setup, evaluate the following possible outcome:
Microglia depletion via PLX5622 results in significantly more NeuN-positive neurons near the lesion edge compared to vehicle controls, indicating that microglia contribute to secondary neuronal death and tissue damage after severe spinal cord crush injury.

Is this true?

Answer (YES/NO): NO